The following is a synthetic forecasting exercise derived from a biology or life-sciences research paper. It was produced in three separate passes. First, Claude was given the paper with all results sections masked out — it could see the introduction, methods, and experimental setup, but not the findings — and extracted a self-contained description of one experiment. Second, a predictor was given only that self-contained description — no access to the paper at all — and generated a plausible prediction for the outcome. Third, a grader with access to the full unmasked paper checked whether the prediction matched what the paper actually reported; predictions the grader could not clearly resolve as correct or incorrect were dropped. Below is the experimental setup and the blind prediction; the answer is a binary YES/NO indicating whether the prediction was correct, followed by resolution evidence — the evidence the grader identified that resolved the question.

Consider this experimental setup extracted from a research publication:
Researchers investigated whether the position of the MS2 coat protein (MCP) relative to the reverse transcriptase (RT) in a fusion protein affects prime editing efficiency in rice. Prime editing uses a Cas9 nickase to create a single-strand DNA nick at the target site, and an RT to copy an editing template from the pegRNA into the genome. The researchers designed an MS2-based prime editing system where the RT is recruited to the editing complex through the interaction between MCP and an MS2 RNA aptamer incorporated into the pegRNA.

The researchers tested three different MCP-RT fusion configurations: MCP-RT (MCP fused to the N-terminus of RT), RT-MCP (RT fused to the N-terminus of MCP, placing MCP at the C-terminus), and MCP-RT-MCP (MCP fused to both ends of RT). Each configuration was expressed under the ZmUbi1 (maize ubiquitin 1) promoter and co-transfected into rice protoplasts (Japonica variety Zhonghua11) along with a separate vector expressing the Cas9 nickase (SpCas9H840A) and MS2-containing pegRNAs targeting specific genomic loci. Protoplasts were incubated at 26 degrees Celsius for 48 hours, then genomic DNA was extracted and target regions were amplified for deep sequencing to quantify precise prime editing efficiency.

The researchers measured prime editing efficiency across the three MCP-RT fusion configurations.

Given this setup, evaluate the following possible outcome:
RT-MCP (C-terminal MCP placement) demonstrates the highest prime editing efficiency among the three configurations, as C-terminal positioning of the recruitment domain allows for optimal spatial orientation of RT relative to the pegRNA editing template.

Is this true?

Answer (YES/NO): NO